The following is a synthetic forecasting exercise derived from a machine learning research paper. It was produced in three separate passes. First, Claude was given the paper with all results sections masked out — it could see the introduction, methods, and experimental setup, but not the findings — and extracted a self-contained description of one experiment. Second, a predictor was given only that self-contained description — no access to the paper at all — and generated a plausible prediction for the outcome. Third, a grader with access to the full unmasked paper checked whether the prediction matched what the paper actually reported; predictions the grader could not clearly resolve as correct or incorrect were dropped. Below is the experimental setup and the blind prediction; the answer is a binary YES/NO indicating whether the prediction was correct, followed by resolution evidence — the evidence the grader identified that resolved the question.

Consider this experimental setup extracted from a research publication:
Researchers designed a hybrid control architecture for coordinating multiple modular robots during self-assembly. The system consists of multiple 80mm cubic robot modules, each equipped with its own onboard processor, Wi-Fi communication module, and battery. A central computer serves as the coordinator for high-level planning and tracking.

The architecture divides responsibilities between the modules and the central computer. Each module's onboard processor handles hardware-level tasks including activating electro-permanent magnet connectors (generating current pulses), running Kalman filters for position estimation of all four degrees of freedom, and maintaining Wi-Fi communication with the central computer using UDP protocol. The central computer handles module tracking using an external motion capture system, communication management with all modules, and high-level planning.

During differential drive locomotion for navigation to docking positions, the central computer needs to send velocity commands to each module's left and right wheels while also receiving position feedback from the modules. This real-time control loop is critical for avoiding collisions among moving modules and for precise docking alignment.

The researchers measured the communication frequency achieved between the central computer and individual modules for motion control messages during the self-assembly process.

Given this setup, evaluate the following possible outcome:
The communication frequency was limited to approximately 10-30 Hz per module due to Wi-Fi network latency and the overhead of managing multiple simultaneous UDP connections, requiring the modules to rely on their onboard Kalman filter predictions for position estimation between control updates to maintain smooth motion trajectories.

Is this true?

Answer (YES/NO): NO